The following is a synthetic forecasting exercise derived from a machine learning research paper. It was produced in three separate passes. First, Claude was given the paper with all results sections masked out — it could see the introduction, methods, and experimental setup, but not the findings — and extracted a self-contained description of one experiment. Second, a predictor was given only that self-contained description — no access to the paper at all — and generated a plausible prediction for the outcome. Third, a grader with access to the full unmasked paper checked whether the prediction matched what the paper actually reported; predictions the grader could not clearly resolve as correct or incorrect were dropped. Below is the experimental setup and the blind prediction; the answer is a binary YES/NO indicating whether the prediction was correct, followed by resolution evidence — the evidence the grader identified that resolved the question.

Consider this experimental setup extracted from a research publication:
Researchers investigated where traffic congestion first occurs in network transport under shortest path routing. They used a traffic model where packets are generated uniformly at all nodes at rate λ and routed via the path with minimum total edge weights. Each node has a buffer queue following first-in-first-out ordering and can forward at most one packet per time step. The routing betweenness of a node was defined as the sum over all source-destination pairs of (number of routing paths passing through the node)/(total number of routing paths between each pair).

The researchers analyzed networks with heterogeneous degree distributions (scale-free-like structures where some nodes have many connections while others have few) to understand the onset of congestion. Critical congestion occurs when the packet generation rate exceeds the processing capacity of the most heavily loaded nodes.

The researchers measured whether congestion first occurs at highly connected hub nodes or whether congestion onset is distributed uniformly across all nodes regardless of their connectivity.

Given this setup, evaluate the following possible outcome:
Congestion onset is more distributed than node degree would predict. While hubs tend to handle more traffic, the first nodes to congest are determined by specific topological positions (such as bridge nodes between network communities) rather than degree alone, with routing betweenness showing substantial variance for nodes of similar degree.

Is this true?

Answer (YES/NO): NO